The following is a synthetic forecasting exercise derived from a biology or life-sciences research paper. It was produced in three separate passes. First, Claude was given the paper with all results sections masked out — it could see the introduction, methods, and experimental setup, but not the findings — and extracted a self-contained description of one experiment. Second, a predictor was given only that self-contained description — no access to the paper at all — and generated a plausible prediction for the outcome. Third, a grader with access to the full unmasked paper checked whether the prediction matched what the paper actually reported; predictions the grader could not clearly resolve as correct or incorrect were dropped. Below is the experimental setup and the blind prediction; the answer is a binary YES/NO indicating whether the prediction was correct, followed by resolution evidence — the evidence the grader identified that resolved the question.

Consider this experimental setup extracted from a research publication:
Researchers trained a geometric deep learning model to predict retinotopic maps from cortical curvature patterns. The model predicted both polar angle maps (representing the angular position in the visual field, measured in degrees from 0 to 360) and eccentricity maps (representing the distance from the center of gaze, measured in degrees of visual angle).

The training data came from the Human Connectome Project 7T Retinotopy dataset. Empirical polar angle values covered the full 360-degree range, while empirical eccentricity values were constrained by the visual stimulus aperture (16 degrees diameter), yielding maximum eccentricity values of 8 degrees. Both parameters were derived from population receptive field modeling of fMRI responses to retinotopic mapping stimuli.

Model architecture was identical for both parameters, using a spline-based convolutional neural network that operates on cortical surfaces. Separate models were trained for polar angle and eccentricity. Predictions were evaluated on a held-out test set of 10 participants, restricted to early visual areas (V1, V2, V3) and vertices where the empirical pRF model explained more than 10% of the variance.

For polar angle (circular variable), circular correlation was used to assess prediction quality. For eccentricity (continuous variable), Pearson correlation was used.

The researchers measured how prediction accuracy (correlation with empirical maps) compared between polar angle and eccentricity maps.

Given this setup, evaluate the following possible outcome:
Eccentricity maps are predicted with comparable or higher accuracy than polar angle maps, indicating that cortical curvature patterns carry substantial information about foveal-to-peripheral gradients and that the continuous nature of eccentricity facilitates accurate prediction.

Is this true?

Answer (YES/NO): YES